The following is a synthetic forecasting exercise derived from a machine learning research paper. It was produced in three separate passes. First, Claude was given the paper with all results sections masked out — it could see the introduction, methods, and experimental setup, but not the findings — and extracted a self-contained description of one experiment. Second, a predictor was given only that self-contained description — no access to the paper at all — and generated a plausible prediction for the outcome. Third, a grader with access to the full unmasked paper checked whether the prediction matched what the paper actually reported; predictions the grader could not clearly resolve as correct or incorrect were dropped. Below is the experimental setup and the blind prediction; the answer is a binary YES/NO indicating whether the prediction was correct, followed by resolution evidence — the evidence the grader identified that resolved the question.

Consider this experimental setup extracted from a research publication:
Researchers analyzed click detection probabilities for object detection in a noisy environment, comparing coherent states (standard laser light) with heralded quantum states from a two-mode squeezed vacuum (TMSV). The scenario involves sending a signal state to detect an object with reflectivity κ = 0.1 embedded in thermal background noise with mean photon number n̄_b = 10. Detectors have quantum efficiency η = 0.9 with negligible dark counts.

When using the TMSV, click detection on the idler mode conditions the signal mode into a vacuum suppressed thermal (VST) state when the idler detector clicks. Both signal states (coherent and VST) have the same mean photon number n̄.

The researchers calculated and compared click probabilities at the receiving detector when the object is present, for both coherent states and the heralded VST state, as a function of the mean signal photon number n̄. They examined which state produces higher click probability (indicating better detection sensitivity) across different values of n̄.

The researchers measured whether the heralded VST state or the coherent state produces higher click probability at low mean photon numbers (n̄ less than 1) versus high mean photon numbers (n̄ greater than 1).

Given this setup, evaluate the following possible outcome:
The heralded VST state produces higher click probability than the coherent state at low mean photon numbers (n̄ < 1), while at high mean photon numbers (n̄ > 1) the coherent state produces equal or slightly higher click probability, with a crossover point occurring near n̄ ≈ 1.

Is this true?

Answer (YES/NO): YES